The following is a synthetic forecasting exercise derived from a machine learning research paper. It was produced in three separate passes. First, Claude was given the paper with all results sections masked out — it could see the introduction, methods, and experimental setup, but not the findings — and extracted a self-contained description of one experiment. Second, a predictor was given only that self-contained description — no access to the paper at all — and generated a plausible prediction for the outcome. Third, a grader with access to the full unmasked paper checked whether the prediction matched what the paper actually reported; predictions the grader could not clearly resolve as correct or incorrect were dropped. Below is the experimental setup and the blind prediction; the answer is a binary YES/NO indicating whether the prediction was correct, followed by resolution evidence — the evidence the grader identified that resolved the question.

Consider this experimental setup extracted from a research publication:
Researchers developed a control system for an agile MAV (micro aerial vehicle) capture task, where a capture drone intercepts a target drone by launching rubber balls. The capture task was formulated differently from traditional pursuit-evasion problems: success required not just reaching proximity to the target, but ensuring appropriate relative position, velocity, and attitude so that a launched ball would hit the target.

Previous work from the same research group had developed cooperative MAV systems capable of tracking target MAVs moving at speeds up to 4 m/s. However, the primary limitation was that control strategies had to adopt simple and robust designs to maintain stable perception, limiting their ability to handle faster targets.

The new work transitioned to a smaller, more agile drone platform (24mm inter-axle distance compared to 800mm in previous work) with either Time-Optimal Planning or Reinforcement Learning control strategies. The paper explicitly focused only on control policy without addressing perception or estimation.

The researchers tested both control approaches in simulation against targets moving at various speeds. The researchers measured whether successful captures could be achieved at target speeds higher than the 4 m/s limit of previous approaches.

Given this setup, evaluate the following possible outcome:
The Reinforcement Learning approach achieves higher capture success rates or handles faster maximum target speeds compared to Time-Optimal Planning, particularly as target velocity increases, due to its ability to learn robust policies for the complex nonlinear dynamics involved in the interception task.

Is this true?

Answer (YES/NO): NO